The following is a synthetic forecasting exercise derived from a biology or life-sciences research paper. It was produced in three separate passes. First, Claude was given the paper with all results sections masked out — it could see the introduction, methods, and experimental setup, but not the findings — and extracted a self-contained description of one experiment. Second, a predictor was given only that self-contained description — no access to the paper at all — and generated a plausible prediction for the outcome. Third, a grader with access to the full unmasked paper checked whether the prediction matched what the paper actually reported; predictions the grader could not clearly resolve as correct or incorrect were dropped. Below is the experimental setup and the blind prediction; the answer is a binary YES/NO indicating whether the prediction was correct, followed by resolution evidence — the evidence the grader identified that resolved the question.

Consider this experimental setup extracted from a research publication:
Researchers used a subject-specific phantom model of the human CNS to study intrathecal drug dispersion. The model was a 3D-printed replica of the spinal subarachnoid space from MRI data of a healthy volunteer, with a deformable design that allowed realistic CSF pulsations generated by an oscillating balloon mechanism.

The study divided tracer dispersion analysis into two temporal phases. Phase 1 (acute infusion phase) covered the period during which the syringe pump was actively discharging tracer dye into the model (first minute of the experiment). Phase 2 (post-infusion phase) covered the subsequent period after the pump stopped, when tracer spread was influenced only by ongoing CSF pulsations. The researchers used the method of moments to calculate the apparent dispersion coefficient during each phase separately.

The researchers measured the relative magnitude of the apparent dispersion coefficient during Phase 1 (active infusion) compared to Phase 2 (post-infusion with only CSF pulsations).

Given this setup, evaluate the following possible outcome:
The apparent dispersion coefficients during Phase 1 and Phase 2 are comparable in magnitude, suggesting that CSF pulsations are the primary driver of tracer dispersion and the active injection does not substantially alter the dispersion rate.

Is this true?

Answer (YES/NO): NO